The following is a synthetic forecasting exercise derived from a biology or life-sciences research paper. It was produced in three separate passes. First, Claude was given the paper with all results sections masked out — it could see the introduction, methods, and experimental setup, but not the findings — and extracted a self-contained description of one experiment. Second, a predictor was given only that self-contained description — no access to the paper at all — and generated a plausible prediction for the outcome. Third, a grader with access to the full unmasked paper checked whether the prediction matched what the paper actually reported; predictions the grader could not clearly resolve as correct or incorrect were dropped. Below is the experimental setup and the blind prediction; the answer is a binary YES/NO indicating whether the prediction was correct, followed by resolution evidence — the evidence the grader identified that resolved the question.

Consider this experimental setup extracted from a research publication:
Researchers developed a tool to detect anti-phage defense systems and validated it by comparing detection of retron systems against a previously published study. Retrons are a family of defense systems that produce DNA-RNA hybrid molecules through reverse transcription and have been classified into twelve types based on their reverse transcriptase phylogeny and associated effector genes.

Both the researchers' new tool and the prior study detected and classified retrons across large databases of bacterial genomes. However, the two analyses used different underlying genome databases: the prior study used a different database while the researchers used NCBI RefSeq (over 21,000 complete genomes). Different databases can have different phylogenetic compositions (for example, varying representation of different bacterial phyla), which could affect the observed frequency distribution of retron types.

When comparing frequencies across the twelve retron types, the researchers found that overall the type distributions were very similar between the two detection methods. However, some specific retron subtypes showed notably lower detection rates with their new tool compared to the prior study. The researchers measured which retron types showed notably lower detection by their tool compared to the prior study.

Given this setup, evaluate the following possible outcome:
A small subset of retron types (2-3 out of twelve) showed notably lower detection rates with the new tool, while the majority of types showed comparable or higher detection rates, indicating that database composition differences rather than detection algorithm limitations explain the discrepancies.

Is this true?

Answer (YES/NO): YES